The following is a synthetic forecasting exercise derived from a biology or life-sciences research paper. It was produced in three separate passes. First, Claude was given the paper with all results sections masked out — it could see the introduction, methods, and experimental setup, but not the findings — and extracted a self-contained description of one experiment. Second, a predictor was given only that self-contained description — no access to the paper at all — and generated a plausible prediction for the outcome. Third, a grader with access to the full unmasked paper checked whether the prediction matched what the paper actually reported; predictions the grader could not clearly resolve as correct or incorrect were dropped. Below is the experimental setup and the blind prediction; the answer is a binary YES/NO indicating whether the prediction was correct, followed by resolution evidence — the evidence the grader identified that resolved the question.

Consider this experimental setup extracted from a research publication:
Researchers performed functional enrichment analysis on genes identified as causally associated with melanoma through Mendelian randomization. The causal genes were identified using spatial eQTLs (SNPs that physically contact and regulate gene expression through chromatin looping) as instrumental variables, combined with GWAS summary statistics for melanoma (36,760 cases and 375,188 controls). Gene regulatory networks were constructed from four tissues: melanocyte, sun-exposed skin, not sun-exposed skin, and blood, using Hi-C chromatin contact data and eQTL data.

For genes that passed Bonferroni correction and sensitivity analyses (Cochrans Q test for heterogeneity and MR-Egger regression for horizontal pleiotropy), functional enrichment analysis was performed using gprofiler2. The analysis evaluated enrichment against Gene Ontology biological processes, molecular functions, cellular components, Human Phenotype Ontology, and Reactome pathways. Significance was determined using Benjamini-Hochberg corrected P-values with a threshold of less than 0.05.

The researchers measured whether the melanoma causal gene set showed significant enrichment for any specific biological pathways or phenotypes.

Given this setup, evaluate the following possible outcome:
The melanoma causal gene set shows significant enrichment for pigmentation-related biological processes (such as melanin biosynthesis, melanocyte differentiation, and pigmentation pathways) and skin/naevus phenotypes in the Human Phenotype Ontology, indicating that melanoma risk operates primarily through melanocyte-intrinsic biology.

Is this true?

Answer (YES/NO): NO